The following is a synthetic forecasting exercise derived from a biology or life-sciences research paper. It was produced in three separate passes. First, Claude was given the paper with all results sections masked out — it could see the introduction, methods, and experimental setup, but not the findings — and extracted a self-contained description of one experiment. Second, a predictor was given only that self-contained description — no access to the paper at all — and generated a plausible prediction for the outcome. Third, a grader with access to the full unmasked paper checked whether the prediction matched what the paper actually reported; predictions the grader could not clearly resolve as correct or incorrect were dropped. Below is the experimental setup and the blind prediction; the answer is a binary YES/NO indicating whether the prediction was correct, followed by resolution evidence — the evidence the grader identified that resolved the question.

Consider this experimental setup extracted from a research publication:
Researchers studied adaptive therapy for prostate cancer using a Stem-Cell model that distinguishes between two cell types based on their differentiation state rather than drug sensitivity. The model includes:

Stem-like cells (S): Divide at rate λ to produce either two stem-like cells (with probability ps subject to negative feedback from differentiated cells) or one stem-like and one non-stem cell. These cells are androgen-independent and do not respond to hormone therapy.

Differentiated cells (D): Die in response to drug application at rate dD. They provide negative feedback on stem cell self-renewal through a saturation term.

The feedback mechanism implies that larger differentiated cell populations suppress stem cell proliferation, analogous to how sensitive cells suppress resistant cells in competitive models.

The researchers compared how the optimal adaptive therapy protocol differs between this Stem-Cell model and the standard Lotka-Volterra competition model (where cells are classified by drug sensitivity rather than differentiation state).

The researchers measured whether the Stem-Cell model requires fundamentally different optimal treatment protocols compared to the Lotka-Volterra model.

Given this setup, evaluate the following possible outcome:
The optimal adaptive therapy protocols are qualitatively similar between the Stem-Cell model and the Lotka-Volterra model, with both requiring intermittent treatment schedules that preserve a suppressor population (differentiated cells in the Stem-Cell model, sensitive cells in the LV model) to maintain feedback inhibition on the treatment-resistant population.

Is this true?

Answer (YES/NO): NO